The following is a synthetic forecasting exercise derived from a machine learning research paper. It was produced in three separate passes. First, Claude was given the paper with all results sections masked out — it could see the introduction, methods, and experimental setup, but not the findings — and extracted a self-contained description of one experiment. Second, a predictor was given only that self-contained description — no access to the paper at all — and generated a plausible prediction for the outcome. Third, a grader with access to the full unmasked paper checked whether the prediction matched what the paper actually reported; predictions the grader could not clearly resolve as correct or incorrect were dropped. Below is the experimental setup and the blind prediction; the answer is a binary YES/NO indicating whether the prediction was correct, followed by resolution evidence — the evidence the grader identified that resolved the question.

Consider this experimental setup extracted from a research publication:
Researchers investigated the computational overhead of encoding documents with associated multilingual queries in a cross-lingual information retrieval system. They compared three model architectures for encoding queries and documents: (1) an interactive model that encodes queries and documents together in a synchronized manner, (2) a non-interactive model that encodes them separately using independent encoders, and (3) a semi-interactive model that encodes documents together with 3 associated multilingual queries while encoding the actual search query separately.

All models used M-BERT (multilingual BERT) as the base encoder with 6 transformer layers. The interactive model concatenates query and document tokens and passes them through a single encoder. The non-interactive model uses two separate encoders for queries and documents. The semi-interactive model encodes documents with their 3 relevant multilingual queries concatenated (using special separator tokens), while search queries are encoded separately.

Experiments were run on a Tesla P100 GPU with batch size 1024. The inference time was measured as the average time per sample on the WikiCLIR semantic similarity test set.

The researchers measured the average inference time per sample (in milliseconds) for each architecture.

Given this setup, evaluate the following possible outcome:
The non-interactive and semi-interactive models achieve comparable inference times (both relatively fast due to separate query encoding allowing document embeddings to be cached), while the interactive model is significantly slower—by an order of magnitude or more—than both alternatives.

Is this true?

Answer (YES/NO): NO